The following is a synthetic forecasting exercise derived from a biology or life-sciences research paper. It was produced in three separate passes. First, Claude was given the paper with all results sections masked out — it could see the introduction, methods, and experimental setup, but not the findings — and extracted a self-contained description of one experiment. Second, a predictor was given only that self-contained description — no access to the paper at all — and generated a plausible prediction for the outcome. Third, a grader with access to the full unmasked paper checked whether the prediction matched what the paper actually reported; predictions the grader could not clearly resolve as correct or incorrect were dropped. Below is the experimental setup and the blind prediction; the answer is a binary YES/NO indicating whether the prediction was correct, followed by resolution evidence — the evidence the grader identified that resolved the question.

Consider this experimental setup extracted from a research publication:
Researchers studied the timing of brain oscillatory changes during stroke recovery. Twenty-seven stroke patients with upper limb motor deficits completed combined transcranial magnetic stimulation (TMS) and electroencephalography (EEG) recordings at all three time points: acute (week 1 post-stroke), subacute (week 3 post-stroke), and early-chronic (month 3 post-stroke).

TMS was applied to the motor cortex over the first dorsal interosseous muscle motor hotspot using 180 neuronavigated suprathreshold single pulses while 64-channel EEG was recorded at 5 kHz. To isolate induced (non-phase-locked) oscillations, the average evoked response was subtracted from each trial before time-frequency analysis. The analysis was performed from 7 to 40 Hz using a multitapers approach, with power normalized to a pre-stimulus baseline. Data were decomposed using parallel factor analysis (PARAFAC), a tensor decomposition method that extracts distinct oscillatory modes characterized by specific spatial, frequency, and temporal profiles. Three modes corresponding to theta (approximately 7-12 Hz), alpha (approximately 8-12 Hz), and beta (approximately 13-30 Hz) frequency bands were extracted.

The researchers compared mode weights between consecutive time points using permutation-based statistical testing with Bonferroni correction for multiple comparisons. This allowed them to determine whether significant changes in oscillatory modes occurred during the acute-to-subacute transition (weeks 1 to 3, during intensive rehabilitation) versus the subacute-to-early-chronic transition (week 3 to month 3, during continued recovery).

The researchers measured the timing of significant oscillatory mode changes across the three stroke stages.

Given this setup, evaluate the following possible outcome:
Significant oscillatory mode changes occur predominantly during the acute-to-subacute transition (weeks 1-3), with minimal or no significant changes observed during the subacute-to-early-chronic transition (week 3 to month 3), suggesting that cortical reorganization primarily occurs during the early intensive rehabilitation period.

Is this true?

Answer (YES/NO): NO